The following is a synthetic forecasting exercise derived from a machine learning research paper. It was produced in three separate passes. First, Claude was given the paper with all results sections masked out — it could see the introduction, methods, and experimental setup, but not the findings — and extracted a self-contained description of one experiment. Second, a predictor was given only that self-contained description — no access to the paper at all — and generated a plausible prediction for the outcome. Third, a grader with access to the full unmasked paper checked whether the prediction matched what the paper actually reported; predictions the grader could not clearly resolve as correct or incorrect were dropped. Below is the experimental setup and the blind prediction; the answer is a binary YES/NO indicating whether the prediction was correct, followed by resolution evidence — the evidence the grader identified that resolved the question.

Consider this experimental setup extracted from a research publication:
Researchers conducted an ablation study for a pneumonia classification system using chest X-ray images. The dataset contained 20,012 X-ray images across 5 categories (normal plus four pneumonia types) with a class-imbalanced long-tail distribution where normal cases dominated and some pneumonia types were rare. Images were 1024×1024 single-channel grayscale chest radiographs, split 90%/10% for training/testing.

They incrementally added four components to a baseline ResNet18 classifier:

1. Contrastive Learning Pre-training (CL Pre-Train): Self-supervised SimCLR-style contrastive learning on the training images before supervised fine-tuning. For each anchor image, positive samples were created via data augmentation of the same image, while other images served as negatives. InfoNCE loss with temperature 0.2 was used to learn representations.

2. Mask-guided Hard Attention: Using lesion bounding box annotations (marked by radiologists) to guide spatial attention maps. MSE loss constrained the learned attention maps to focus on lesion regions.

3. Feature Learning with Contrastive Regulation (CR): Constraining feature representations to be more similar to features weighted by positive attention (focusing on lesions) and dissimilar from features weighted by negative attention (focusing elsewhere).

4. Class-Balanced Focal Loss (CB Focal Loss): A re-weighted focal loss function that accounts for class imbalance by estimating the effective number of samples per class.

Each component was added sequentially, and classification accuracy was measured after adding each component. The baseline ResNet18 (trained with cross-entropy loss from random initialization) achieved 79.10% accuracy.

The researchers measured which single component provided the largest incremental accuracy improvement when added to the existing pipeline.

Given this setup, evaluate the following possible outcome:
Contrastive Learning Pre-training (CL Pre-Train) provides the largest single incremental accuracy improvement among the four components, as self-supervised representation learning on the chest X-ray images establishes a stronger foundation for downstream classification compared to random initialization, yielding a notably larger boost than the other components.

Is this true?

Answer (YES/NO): NO